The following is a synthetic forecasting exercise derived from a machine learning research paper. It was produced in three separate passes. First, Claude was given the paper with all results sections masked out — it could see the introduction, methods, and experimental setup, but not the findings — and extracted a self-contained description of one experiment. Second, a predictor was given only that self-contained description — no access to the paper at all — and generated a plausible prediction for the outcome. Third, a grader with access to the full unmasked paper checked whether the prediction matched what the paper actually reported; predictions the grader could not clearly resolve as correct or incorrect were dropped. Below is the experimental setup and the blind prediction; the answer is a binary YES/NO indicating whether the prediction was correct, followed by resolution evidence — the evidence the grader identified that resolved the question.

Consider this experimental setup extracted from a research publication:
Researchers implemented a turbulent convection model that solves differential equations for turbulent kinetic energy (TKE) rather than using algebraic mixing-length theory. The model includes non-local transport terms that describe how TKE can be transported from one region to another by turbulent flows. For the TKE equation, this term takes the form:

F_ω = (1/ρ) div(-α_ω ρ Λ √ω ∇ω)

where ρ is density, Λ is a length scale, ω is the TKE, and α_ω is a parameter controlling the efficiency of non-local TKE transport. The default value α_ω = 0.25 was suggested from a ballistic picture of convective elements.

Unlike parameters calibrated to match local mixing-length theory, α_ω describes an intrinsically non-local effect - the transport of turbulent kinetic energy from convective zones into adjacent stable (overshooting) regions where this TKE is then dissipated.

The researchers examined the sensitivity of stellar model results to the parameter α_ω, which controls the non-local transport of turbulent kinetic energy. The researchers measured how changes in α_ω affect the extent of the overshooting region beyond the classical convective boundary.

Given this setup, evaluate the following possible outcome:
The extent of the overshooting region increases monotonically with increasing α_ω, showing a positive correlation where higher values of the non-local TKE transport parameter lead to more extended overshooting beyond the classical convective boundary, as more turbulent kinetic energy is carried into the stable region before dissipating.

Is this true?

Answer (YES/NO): YES